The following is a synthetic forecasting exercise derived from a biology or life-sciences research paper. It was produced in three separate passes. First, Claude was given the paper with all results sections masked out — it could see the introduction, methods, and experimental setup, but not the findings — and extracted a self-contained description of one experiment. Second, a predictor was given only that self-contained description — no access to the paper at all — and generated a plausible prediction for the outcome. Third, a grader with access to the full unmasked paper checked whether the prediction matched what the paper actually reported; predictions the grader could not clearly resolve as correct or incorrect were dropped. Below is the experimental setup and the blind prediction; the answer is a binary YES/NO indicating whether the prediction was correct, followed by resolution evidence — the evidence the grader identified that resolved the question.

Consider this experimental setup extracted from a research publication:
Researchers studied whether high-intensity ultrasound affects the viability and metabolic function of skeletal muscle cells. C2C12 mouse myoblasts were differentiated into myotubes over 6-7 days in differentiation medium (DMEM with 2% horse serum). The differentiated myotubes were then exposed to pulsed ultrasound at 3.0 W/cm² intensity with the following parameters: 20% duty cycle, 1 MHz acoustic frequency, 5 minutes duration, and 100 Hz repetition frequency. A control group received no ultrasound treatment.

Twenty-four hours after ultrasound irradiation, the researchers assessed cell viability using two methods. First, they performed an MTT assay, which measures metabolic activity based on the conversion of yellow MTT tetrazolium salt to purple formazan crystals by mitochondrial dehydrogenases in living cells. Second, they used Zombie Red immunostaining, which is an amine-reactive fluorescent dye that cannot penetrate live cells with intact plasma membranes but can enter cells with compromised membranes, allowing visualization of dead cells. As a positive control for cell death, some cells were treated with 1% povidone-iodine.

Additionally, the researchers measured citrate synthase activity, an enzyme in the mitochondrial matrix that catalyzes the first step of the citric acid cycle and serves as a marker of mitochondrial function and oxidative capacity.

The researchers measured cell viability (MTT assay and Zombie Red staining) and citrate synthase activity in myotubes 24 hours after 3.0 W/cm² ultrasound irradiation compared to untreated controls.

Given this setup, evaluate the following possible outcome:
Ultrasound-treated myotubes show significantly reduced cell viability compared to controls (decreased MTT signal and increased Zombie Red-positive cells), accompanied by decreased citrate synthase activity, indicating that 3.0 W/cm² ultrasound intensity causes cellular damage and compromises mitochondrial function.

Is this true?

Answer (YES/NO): NO